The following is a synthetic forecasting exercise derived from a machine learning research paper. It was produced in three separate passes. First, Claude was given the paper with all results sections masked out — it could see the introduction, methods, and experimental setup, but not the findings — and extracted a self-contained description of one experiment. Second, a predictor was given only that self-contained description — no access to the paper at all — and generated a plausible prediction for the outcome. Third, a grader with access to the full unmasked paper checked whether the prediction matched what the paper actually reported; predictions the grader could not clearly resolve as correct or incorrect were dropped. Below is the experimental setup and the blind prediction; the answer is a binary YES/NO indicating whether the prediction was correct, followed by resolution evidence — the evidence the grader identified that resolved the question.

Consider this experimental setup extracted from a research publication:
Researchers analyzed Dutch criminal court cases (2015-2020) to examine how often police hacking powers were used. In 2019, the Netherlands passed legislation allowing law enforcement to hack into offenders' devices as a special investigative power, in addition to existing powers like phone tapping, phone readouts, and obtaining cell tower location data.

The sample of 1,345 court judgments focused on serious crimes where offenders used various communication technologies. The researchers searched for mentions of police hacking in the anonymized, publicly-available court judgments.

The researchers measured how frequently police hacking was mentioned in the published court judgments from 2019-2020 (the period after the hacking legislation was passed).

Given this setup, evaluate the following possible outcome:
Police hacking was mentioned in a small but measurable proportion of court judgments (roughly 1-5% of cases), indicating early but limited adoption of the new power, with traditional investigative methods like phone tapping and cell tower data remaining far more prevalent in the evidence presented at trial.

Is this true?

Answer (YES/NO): NO